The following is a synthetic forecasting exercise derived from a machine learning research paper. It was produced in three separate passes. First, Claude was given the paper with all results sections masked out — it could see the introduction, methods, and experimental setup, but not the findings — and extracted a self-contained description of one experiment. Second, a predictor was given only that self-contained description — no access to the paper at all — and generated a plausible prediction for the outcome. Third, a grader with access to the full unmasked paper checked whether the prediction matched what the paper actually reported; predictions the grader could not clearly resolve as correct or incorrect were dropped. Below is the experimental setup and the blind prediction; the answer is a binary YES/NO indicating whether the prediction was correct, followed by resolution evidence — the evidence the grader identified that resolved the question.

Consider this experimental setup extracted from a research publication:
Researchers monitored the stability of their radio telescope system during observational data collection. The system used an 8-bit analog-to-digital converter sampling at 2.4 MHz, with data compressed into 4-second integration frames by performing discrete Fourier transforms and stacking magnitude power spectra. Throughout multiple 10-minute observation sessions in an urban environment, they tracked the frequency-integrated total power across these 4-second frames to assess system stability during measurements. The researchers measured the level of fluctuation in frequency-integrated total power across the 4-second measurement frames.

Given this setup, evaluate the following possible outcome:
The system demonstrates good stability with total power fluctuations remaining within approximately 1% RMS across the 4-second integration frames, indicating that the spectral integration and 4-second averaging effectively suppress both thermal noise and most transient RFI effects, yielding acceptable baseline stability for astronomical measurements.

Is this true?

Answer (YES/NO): YES